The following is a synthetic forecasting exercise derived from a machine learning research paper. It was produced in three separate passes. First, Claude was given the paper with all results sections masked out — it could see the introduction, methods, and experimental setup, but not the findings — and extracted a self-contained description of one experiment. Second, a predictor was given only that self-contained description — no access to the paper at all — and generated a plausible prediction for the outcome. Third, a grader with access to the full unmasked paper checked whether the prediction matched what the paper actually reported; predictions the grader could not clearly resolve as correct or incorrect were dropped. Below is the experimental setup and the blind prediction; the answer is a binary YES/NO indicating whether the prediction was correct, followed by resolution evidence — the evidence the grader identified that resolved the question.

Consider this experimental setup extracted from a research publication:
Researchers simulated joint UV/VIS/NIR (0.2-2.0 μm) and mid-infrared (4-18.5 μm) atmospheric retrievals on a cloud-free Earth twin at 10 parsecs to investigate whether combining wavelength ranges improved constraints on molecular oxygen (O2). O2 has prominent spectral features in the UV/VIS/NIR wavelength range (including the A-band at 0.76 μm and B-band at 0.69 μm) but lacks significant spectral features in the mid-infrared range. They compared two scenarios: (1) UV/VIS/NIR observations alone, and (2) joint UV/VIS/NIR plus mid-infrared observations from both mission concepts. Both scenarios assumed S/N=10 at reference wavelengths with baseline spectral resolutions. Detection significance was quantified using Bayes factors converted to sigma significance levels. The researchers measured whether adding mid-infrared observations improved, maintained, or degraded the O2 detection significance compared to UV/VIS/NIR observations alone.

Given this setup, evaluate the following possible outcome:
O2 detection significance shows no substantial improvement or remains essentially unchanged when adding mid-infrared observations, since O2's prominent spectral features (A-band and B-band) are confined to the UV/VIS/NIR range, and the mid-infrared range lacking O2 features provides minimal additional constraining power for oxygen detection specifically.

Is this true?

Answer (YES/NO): YES